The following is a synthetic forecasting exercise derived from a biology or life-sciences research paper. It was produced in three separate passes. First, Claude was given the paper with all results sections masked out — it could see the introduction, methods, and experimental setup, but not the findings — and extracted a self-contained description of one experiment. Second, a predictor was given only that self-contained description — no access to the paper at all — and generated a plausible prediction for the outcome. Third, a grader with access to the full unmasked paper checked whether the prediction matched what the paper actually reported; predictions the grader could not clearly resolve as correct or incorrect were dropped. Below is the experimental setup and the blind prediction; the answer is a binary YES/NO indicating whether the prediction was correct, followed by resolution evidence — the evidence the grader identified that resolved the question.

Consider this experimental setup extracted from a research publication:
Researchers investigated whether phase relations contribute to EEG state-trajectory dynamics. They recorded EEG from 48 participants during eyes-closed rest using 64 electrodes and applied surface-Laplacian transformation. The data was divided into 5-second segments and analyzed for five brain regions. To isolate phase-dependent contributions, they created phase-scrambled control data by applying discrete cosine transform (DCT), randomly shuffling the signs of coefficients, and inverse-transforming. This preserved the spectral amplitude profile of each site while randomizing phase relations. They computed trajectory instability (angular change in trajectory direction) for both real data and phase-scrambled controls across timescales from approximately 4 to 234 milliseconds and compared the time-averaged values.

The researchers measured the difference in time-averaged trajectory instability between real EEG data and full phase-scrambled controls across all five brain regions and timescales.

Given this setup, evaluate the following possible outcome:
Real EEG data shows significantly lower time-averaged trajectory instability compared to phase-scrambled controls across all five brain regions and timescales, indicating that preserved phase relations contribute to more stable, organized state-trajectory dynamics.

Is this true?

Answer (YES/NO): NO